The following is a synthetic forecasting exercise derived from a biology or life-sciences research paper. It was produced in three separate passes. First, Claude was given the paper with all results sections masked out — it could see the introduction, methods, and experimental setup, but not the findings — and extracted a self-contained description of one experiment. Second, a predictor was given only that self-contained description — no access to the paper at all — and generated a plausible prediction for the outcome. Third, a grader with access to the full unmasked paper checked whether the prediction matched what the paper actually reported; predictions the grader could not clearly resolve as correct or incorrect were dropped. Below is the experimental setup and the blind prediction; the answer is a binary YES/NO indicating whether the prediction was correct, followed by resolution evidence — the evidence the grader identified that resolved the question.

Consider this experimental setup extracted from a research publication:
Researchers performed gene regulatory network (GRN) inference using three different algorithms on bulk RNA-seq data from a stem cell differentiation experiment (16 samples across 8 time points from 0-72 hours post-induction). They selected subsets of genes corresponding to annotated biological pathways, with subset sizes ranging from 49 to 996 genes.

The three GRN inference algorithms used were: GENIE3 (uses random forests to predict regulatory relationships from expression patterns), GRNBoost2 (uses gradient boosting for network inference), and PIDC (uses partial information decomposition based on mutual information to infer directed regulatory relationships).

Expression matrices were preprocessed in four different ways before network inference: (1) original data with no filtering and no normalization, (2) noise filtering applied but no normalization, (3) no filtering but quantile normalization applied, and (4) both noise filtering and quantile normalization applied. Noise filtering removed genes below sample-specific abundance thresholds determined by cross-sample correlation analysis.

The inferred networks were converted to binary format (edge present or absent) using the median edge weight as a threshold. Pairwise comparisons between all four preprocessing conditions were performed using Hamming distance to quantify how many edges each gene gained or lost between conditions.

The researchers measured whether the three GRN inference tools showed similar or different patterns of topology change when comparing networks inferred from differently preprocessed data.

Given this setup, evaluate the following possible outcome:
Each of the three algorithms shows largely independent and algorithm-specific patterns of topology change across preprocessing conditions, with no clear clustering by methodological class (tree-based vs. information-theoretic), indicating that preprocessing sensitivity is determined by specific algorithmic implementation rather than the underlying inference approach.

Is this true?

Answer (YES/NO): NO